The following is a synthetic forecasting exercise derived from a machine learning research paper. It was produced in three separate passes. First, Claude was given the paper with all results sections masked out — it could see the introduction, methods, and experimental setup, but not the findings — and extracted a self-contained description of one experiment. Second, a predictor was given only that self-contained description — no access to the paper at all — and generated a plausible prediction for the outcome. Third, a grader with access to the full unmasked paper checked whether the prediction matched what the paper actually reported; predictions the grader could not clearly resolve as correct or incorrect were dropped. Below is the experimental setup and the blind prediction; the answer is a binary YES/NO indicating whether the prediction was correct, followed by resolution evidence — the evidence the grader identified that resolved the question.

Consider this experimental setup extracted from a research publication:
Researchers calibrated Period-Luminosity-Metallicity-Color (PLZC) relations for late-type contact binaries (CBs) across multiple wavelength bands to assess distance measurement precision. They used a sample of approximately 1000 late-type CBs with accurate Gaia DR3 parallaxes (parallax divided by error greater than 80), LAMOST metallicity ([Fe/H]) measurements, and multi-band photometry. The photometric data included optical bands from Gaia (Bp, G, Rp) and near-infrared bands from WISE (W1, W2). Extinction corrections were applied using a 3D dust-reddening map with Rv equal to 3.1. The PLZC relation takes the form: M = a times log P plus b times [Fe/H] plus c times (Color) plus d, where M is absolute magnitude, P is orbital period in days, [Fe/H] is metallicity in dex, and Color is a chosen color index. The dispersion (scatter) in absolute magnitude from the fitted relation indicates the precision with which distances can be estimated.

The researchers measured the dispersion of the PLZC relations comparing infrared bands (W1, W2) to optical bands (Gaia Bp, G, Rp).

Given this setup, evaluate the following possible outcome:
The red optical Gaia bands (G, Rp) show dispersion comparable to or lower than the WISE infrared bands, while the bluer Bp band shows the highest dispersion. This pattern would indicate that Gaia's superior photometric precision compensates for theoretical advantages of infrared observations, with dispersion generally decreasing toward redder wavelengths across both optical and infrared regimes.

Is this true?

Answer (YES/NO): NO